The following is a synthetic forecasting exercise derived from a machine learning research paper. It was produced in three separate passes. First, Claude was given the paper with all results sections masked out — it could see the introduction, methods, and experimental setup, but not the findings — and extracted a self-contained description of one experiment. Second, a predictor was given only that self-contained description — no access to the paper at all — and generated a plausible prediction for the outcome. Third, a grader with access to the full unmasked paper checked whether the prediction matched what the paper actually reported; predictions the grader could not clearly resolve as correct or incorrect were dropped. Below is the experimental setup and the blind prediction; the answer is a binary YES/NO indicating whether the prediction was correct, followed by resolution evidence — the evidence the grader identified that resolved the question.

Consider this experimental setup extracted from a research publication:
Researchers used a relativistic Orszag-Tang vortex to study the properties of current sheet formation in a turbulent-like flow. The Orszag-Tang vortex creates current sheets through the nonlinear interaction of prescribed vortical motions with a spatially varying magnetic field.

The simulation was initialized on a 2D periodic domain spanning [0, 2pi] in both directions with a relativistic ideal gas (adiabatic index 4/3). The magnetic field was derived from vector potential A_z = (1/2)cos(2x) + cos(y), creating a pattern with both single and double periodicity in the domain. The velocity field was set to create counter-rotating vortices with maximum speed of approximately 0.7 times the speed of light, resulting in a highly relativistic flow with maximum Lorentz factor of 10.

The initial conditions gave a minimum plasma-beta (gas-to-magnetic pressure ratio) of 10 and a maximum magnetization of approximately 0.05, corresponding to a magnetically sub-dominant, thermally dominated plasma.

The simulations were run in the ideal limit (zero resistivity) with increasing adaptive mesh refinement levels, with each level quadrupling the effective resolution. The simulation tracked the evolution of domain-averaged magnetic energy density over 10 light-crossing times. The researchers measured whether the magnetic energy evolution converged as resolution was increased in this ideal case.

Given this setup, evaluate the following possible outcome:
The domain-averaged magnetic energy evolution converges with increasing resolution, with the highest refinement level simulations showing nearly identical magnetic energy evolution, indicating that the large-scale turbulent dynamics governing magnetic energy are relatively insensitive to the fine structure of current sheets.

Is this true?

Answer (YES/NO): NO